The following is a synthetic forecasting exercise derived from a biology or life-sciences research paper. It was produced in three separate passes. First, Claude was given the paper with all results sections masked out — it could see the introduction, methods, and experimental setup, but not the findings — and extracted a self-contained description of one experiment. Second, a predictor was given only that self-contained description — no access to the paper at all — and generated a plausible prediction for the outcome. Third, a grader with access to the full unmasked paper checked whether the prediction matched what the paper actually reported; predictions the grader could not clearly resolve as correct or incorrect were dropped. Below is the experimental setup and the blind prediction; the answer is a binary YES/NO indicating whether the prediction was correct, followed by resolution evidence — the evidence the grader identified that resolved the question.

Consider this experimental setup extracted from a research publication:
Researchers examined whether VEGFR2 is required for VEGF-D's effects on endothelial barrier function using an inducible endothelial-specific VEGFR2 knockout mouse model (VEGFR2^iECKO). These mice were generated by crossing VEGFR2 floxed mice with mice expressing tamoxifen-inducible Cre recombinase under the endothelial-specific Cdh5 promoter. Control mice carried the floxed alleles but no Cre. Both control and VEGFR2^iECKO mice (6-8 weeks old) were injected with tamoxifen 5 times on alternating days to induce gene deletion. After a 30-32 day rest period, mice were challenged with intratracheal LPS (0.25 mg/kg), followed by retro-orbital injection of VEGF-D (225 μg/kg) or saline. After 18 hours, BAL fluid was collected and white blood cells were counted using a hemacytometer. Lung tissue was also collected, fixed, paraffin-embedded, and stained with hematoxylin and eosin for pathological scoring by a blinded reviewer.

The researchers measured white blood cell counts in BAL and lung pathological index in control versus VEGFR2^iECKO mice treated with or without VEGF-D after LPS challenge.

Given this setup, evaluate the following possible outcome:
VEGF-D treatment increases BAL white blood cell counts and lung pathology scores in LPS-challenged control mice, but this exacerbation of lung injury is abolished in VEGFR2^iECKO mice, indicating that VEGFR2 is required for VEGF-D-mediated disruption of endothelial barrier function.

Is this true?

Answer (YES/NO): NO